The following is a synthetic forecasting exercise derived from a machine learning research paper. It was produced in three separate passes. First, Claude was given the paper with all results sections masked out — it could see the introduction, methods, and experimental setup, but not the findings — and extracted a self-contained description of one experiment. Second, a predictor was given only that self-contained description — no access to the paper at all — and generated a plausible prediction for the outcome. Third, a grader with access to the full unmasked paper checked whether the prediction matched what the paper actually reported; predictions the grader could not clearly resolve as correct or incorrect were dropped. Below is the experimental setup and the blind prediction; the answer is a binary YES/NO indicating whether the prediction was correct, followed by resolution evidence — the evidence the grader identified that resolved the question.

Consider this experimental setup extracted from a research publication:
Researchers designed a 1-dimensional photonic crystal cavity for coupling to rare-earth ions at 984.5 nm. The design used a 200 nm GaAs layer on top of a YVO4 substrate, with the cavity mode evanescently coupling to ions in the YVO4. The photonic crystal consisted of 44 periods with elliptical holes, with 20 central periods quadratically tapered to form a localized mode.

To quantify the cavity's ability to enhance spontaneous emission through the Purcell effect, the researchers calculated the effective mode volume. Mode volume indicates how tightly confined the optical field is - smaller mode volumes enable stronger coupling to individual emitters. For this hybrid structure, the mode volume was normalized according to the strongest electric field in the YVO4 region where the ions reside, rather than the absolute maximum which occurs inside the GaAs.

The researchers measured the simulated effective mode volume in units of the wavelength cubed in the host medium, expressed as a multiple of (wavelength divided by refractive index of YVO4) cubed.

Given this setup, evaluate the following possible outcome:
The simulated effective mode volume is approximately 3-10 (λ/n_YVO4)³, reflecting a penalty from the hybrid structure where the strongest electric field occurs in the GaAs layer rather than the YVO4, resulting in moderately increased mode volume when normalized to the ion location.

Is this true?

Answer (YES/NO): NO